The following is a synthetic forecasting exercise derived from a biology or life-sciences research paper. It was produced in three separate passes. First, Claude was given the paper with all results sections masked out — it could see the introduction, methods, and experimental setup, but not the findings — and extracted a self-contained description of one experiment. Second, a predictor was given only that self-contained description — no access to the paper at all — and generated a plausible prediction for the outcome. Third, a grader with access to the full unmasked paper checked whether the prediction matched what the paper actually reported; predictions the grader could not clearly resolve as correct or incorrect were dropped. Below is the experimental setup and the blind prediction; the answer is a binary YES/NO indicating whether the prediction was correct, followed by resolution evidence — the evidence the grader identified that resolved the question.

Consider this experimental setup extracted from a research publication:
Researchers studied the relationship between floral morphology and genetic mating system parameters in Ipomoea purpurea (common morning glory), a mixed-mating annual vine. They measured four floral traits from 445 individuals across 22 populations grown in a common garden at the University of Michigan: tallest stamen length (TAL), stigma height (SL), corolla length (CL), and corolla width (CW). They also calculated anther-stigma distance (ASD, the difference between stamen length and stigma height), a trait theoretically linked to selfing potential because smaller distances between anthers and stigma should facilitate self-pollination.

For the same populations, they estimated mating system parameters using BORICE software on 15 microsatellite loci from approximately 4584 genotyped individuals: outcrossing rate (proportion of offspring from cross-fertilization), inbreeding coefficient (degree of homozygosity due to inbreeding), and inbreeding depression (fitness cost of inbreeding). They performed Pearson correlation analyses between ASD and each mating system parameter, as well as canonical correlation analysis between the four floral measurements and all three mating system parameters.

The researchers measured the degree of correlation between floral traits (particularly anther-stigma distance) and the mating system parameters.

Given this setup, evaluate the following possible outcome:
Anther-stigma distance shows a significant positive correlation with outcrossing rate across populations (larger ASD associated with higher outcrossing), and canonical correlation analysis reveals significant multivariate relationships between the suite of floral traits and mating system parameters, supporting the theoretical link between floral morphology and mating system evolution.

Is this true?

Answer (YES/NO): NO